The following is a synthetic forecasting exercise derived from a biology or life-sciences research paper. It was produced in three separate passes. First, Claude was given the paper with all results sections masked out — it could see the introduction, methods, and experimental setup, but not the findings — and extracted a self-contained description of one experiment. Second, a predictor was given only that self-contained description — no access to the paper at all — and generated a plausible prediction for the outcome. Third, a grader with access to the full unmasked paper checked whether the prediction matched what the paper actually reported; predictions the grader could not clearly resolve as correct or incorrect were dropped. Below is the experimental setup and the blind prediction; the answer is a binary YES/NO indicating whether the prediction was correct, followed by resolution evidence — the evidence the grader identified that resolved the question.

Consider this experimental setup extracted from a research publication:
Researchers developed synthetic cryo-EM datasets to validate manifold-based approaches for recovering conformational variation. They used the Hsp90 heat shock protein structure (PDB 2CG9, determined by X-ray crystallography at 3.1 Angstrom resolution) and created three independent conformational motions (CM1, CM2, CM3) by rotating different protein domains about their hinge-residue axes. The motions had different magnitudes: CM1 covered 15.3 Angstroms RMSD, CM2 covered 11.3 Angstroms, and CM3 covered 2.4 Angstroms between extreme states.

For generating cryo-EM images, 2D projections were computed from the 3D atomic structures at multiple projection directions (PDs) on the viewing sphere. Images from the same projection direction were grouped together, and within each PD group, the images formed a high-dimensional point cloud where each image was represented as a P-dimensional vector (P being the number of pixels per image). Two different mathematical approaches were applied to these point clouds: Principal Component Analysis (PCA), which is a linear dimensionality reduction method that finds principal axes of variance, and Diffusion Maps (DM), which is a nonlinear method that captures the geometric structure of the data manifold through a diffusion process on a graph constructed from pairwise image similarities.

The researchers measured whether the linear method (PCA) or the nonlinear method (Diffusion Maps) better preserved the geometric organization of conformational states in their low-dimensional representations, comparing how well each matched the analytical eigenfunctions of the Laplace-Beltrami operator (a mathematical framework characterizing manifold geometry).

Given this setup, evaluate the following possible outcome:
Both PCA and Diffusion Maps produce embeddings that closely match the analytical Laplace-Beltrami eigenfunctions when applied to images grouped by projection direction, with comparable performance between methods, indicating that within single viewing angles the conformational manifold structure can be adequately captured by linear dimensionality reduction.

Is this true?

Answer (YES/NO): YES